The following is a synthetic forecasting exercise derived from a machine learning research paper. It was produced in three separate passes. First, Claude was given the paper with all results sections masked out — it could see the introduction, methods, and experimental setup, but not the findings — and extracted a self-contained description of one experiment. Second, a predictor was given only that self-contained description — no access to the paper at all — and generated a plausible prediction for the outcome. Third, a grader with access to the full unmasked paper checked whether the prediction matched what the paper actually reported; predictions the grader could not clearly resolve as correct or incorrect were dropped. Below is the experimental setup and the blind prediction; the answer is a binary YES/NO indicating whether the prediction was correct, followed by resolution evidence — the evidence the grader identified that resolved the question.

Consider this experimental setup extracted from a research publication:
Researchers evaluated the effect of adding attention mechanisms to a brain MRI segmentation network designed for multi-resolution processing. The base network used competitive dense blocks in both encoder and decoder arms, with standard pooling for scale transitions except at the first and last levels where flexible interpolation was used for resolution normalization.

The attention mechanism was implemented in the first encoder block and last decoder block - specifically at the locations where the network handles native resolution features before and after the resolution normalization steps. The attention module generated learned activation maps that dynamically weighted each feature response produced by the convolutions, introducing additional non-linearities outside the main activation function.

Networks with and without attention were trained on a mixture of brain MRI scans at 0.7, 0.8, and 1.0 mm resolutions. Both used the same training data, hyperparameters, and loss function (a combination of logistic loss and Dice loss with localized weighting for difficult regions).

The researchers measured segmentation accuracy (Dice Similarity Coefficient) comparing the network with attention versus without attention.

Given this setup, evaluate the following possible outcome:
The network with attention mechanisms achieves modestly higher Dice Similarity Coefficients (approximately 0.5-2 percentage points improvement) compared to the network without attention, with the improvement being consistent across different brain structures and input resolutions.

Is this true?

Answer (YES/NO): NO